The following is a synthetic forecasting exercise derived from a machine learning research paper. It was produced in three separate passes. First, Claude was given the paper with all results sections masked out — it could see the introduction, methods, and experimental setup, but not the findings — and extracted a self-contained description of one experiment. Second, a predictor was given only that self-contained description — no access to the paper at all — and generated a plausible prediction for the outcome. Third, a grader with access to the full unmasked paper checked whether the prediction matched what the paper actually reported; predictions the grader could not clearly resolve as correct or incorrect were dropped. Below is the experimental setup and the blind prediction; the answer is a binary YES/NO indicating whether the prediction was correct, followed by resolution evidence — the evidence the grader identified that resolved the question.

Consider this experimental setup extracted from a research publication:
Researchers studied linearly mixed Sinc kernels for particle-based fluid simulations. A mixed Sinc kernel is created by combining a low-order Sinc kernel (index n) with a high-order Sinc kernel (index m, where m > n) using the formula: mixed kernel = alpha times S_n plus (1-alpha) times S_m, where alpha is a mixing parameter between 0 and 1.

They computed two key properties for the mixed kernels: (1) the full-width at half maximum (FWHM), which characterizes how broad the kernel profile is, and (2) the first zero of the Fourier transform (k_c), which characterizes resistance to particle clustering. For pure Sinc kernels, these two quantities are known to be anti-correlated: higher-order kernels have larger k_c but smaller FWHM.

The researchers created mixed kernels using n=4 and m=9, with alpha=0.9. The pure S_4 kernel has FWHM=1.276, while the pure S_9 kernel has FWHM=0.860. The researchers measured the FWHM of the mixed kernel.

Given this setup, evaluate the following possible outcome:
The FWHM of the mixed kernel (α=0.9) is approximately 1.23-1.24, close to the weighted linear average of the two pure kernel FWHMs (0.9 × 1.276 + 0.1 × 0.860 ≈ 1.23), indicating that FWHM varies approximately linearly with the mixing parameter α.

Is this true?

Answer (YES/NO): NO